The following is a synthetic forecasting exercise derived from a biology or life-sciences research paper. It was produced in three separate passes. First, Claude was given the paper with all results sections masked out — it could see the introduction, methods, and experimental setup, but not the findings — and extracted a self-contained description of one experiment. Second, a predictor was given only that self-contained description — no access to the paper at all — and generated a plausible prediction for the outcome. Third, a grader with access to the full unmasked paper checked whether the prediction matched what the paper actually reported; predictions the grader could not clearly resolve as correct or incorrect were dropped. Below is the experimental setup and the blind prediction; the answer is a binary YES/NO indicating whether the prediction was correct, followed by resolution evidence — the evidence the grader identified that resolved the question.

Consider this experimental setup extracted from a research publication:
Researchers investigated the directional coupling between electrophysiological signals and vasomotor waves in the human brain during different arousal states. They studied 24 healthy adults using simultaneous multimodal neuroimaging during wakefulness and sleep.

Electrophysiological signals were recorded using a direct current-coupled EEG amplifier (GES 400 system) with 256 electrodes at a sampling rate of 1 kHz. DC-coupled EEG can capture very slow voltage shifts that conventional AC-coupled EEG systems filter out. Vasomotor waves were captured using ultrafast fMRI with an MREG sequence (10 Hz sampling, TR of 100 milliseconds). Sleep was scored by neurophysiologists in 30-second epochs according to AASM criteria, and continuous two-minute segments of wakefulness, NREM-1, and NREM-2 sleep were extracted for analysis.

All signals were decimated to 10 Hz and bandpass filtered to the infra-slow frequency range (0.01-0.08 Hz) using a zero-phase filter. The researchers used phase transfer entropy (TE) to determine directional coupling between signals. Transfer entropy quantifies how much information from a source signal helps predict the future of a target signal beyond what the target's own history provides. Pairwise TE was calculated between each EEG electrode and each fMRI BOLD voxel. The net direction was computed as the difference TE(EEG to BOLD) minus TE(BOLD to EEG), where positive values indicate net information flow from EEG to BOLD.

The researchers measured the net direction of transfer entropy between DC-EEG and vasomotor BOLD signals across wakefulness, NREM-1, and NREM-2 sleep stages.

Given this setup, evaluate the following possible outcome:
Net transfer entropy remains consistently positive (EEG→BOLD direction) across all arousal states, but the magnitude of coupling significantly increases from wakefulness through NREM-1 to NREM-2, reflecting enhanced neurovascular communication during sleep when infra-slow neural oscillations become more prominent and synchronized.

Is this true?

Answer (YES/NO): NO